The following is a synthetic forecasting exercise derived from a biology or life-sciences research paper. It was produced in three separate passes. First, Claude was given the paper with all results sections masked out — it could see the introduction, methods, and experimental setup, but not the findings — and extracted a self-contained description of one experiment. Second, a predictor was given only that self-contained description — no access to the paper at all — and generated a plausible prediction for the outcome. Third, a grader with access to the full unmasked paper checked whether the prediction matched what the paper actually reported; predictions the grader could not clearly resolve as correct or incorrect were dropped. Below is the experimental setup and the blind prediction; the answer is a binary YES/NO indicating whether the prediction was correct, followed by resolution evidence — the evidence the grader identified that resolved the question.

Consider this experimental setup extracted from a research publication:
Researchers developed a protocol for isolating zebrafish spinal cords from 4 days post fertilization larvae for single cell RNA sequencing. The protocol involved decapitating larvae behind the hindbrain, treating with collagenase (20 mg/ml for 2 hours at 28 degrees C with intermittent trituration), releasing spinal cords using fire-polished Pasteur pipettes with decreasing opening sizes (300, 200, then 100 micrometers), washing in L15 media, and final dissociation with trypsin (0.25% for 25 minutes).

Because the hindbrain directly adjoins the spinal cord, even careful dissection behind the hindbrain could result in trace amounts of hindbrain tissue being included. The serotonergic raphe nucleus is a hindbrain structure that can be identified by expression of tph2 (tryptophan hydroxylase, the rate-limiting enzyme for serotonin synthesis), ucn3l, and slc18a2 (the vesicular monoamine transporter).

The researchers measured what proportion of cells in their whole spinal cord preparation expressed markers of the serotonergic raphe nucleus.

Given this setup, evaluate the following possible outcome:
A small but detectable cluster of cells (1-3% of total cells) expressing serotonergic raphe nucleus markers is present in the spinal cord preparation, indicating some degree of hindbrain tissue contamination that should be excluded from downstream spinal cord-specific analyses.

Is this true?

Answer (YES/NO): NO